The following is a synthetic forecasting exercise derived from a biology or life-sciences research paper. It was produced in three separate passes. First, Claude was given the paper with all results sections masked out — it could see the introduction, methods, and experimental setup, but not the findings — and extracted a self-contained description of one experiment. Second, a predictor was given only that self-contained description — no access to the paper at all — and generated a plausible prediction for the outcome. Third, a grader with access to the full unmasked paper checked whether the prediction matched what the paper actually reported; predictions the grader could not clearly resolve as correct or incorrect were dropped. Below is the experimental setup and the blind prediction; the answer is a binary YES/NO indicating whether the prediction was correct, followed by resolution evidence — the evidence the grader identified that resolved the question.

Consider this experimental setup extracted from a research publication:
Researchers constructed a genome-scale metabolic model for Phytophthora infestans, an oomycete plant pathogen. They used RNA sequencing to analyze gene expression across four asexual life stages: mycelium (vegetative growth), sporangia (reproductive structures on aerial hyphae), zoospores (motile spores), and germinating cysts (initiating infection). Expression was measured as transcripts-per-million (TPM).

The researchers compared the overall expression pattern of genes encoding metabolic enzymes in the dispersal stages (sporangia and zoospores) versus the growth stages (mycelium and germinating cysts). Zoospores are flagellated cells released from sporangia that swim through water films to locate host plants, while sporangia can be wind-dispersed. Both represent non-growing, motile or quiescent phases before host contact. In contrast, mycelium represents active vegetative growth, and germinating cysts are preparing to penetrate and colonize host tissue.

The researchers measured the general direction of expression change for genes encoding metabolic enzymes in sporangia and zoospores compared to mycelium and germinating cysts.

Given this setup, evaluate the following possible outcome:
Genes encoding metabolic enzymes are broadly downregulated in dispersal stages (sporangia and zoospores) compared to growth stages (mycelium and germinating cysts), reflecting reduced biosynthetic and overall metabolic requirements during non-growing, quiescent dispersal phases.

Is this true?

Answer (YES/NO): YES